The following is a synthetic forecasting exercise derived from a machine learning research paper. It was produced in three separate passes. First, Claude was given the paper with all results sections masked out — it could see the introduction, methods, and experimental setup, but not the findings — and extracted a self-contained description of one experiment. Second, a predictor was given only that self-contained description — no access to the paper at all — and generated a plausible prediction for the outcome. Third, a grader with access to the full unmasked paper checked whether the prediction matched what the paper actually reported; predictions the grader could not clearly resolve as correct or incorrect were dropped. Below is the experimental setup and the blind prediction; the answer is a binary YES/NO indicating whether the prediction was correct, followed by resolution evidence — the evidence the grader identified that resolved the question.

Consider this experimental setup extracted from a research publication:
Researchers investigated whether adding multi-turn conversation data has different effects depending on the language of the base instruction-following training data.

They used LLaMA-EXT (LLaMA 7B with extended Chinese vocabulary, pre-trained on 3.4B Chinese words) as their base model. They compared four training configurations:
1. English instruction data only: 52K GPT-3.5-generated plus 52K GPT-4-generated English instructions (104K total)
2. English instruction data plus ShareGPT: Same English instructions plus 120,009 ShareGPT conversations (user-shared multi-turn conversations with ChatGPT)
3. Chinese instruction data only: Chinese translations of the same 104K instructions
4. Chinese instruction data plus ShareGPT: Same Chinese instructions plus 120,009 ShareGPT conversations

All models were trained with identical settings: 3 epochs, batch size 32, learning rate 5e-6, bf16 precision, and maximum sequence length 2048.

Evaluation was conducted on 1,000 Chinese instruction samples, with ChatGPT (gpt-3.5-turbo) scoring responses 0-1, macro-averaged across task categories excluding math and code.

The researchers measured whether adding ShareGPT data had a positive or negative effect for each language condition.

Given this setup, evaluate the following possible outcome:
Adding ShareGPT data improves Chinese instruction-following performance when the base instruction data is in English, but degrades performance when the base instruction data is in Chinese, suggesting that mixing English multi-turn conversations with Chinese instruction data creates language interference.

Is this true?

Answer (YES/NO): YES